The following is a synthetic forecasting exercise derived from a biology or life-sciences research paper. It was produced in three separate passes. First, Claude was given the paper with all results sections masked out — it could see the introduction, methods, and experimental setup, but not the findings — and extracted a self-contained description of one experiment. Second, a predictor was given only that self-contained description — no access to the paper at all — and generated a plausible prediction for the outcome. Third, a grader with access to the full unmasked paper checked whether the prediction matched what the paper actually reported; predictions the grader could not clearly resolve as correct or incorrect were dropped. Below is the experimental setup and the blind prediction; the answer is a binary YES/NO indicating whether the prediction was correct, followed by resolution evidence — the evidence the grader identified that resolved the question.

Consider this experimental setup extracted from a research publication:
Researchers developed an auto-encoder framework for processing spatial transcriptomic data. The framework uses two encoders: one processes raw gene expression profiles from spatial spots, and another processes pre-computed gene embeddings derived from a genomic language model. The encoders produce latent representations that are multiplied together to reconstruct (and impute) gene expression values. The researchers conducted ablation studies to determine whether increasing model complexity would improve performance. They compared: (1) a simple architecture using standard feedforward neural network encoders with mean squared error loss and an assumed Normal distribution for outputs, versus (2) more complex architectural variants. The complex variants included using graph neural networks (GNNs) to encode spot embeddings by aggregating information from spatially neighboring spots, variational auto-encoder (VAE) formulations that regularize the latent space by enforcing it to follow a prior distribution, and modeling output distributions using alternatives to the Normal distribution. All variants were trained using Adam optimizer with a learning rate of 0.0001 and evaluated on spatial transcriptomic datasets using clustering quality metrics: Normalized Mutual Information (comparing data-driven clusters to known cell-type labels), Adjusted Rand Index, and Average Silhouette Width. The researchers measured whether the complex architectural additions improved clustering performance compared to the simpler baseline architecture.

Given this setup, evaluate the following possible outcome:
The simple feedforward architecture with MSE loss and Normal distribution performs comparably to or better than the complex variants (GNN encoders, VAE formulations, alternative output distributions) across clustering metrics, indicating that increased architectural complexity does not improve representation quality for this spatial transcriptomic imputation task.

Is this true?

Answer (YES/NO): YES